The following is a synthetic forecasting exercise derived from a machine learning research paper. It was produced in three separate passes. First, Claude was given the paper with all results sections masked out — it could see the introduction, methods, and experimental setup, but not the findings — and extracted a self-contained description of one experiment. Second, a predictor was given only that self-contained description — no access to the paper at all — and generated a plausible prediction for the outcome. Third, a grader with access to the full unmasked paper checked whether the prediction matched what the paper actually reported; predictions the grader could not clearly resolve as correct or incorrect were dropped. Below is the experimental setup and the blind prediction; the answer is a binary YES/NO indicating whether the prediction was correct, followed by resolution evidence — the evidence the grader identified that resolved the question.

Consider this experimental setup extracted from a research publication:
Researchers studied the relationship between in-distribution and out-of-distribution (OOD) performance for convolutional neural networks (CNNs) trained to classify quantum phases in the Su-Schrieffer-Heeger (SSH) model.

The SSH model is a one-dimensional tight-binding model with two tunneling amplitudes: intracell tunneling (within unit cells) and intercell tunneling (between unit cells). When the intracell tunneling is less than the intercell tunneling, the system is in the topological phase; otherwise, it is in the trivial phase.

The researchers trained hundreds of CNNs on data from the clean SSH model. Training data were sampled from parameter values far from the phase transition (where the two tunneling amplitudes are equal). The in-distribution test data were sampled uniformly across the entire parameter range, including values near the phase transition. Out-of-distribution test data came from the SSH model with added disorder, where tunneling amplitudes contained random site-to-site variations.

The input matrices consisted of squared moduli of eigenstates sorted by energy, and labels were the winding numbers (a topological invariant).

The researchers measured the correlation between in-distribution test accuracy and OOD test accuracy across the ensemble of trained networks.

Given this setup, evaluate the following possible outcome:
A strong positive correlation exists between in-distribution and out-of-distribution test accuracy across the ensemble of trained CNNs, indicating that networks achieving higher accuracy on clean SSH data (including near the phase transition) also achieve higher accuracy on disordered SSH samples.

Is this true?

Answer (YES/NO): NO